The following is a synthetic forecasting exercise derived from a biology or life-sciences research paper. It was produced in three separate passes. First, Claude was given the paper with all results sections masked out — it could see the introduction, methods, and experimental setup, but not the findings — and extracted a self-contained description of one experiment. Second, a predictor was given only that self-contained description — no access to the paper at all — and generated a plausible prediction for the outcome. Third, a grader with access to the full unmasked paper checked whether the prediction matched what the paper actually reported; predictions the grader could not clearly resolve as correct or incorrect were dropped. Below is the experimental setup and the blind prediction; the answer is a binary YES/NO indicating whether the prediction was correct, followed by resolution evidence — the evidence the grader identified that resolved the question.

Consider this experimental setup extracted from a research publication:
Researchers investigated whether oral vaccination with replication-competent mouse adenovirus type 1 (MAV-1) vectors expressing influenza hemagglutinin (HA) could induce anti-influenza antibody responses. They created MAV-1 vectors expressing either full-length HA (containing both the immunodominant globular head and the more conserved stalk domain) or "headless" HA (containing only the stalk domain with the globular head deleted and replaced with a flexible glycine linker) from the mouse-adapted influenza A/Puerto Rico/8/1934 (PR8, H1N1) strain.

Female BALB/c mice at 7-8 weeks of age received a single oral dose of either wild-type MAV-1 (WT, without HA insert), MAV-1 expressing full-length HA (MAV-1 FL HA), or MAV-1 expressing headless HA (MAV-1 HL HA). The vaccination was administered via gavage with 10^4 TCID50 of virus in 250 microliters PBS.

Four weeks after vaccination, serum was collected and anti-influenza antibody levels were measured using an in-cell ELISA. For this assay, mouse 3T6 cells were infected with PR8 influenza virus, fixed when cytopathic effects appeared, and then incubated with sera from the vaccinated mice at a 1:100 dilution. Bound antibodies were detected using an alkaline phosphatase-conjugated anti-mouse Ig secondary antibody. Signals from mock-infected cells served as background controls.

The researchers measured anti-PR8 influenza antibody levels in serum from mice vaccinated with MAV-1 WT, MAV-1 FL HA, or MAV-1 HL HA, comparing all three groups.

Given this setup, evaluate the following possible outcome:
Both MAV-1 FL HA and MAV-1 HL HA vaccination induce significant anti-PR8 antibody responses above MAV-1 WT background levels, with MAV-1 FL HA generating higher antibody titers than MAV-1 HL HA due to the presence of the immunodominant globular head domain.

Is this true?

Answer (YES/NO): NO